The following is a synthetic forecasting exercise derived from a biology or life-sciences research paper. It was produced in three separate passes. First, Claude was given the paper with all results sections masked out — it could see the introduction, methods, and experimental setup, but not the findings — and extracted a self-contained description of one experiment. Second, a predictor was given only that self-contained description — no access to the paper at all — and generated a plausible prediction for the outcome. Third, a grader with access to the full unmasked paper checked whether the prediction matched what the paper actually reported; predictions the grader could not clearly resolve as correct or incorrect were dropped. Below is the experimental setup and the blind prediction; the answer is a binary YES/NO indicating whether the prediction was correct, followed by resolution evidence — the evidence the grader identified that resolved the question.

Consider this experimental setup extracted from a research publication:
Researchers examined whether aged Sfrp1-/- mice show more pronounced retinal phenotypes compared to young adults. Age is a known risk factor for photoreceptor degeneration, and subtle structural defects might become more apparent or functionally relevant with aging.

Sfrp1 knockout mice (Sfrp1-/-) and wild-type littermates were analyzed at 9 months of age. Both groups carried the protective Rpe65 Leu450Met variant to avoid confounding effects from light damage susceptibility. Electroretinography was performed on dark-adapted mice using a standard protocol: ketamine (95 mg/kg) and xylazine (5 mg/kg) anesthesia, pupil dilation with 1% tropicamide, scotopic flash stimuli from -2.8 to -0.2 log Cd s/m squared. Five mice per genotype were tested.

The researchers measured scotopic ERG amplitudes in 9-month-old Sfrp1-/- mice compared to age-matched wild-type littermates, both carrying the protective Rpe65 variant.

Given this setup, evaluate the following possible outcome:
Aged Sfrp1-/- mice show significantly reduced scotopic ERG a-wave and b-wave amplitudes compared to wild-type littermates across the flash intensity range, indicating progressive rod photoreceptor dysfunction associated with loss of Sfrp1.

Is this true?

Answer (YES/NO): YES